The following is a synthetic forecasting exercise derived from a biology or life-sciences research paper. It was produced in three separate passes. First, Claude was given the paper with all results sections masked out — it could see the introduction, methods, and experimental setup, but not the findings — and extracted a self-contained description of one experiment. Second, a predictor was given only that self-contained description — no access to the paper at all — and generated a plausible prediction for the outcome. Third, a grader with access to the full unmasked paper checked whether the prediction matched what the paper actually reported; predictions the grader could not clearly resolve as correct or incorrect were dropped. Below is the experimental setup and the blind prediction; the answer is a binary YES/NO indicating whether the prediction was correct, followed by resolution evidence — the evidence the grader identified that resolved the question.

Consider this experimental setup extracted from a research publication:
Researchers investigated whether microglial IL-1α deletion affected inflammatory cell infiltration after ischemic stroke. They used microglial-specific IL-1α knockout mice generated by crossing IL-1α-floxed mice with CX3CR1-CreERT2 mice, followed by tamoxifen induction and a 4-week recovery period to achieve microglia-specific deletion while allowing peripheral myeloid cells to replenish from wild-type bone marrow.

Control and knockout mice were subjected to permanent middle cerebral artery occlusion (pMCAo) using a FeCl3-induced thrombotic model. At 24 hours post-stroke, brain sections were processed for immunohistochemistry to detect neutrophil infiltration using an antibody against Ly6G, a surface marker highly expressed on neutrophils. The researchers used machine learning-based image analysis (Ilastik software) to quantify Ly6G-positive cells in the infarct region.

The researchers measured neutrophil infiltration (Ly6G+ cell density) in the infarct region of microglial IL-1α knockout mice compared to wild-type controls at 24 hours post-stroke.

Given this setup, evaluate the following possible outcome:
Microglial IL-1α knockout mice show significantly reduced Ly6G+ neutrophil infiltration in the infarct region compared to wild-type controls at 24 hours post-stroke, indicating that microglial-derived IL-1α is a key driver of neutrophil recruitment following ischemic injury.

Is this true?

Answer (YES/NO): NO